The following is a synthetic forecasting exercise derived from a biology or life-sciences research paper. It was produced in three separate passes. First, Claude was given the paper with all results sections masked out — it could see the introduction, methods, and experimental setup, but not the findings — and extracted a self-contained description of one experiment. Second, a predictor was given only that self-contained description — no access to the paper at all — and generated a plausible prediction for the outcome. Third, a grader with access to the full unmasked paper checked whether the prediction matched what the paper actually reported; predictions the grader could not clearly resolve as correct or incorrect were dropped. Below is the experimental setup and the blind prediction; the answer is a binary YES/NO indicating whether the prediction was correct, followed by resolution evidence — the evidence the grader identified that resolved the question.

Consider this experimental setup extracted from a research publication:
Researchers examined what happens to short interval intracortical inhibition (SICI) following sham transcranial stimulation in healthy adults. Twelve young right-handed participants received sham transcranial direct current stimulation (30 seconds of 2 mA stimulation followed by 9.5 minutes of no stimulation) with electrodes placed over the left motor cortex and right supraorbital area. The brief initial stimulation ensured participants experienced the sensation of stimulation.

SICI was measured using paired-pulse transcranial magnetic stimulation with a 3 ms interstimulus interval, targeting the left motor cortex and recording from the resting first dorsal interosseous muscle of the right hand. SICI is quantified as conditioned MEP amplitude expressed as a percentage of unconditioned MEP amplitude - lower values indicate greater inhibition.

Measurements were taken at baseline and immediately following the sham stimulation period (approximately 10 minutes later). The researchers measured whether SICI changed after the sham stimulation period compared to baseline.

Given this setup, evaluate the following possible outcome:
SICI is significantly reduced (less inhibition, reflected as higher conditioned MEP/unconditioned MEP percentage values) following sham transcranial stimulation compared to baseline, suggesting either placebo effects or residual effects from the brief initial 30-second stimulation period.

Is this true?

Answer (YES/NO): YES